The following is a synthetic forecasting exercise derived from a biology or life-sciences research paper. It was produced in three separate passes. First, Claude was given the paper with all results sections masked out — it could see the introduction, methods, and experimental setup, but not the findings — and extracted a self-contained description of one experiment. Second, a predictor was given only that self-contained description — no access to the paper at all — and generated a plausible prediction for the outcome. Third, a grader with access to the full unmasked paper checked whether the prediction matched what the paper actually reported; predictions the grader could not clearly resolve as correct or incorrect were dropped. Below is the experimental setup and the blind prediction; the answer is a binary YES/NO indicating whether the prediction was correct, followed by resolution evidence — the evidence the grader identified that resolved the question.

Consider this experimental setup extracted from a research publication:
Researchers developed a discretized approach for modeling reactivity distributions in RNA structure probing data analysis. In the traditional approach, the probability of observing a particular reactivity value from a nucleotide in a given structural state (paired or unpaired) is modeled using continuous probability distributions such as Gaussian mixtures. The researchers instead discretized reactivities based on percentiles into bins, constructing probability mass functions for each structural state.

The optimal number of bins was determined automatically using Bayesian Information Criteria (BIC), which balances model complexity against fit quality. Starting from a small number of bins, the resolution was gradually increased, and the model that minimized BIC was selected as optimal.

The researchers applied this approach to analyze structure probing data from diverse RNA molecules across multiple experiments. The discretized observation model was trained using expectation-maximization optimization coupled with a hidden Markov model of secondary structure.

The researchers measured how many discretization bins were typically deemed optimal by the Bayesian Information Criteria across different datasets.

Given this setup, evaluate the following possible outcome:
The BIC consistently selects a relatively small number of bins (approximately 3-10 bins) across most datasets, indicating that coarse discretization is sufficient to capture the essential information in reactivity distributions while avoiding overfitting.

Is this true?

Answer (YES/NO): YES